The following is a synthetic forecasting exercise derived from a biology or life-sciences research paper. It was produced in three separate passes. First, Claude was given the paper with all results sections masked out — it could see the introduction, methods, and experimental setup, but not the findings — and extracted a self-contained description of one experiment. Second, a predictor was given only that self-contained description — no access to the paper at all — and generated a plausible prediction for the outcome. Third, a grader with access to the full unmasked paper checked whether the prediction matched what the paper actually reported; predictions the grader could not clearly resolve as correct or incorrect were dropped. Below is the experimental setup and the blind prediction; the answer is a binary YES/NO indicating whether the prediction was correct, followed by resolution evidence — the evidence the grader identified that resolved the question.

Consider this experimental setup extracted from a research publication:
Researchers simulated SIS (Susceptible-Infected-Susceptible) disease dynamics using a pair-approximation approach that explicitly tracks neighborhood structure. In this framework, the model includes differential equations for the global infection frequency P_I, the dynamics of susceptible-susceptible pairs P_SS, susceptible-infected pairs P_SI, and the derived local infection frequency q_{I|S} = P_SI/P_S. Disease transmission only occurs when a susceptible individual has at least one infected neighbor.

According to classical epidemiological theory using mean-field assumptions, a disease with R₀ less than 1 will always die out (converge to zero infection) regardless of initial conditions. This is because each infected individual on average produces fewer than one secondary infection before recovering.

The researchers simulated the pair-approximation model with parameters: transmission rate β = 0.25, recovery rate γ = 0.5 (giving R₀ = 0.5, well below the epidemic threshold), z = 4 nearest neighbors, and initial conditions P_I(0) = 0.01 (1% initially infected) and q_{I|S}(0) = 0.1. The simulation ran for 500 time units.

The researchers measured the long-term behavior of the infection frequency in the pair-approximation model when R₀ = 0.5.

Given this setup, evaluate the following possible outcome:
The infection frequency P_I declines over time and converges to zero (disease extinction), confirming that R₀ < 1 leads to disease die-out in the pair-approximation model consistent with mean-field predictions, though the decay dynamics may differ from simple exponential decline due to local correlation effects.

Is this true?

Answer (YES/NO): YES